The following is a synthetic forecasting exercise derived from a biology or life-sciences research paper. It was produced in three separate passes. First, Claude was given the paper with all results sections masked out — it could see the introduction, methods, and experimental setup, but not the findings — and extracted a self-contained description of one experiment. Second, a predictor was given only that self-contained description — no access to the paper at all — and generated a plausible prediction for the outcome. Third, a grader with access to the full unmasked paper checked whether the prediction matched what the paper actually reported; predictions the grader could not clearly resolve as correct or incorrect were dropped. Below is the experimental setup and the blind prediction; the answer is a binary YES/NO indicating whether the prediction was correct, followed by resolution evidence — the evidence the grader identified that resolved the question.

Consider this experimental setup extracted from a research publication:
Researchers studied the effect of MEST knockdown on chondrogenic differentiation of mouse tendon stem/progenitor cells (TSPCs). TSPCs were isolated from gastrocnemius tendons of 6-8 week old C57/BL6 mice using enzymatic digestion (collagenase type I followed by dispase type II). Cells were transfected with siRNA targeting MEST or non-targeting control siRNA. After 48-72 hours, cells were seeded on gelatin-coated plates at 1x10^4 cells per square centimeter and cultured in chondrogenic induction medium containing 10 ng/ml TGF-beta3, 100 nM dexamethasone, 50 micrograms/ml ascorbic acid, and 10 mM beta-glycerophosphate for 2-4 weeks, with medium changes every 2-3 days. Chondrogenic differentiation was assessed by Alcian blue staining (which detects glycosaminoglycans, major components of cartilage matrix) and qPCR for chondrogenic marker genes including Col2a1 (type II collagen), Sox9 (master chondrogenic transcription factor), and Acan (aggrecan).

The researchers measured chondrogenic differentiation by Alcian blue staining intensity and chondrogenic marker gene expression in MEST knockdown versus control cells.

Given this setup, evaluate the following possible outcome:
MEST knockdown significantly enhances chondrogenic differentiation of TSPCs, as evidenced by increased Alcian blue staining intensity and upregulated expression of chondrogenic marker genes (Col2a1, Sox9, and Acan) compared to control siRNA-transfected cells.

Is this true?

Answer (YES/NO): NO